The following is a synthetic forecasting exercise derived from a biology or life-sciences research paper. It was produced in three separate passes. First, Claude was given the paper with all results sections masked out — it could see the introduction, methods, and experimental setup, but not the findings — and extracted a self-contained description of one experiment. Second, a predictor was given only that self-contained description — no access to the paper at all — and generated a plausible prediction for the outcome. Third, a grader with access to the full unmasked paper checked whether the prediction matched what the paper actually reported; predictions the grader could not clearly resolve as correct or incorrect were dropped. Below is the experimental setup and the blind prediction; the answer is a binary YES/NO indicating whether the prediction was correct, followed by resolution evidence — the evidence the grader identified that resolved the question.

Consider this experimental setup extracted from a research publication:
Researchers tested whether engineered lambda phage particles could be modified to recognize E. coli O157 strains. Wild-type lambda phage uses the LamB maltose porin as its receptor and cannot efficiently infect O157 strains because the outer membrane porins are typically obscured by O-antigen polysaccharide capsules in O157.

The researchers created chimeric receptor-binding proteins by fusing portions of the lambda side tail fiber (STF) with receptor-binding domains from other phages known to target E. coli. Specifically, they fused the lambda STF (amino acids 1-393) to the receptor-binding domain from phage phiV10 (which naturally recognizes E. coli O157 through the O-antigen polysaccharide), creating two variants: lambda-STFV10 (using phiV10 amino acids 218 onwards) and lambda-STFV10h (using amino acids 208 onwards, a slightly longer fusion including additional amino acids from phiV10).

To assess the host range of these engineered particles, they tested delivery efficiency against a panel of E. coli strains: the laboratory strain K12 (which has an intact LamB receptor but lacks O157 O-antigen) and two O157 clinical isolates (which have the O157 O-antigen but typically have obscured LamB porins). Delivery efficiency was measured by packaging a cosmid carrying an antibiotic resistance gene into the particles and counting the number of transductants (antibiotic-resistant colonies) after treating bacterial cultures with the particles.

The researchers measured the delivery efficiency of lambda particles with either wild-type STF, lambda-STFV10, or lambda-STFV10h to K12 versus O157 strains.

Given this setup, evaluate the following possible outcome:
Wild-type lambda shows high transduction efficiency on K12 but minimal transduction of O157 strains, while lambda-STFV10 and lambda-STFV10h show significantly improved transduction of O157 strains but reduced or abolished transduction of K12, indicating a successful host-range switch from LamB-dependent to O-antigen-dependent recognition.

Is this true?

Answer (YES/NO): NO